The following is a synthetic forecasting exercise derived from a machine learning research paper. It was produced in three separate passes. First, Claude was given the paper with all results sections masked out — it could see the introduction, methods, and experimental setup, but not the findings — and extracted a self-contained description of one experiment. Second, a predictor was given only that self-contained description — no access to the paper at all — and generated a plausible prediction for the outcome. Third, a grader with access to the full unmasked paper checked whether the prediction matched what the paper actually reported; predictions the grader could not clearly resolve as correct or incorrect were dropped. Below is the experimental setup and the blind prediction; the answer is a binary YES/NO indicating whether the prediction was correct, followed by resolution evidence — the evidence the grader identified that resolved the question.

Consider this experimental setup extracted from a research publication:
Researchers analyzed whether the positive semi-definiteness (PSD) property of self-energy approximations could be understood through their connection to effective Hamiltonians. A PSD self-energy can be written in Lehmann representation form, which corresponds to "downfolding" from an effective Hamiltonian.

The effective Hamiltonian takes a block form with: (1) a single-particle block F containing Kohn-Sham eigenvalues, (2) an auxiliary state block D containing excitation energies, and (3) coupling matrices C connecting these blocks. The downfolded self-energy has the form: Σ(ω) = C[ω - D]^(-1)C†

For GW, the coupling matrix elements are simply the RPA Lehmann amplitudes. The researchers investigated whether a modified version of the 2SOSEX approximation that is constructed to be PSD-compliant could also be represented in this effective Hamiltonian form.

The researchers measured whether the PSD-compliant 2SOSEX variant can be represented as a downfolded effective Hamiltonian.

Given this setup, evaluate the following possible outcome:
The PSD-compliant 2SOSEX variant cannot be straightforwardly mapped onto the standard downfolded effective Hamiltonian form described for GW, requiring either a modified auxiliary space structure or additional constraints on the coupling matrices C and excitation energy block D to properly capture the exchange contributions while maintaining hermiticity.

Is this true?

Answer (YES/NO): NO